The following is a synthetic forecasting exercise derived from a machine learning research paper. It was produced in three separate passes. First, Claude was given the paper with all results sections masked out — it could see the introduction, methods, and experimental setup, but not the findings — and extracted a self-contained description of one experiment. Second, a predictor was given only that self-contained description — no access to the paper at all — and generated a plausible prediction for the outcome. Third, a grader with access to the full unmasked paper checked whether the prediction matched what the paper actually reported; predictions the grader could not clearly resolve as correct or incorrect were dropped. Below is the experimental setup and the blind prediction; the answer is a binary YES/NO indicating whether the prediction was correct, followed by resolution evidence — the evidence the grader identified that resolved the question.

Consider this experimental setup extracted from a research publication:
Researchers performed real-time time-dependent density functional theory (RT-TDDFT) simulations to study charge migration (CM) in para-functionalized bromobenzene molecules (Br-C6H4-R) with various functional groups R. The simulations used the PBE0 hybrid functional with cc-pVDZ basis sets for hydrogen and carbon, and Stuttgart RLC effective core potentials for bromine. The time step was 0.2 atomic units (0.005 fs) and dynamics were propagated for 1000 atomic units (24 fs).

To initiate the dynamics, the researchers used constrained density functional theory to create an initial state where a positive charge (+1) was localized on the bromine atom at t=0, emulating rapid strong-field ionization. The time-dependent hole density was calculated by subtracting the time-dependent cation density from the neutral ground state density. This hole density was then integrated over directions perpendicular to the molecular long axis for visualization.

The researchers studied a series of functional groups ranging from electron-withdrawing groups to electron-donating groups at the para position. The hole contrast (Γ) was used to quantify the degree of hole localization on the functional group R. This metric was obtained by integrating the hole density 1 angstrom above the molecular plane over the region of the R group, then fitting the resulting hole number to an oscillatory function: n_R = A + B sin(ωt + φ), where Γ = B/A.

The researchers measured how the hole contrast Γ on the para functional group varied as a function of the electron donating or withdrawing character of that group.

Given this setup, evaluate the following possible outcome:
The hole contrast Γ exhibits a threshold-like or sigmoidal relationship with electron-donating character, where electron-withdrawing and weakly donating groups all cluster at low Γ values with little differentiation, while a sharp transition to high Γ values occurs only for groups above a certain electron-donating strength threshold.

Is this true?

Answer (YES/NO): NO